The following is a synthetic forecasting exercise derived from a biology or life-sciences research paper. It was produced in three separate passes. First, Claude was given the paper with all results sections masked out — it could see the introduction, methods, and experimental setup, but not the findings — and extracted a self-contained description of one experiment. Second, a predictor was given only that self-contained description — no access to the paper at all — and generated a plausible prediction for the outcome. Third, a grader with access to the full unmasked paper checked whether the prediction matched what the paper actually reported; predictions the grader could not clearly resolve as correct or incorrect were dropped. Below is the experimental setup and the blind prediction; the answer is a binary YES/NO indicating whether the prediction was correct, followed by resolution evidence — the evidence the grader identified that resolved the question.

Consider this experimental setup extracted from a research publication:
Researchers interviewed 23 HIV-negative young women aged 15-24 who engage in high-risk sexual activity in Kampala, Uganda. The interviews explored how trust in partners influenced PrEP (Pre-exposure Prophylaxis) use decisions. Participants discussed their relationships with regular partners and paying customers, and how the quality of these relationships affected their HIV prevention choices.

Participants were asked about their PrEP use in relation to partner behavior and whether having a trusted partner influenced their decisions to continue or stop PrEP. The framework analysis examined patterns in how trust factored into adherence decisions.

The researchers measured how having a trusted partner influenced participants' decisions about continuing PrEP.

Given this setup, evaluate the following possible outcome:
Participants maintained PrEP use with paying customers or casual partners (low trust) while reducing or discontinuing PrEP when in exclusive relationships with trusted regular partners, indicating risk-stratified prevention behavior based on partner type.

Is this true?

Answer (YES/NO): NO